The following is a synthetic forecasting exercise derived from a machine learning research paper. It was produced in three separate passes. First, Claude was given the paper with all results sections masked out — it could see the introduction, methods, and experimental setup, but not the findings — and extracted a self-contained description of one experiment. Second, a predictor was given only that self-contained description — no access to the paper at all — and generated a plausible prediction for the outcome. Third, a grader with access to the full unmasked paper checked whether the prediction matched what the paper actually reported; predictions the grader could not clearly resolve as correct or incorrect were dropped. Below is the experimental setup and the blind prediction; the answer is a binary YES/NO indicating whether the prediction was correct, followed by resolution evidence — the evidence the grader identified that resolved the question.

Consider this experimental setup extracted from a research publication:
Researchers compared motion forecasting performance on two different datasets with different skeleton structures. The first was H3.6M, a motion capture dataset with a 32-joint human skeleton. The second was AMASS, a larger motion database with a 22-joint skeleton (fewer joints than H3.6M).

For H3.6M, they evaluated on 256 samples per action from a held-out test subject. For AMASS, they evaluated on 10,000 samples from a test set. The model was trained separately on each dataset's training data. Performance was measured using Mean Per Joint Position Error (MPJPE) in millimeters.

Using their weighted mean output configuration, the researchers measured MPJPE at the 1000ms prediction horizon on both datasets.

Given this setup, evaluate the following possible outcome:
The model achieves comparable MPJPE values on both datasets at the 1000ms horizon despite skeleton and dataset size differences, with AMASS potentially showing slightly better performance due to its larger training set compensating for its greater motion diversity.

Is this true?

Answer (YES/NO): NO